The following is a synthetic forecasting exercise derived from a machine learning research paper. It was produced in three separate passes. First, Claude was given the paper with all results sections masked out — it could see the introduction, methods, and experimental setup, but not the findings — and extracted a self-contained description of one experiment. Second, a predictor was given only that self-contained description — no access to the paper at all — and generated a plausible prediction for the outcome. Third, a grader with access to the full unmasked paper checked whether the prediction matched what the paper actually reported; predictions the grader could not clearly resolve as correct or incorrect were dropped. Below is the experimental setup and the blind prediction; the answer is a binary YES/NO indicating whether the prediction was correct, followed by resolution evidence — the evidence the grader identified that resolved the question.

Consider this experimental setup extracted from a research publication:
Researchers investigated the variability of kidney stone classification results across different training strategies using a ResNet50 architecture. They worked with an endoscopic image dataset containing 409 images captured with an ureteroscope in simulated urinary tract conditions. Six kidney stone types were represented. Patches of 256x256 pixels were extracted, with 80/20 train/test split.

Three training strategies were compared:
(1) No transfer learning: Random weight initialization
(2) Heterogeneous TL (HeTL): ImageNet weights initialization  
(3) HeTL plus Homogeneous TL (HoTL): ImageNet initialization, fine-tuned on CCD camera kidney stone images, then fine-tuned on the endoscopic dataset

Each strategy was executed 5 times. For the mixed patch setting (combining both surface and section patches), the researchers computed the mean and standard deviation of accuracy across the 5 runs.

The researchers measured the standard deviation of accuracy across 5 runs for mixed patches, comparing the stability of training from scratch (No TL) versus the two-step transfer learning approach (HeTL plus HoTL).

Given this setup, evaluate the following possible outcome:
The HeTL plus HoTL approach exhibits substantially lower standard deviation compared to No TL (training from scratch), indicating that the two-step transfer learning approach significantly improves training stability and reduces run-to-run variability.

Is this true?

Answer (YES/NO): YES